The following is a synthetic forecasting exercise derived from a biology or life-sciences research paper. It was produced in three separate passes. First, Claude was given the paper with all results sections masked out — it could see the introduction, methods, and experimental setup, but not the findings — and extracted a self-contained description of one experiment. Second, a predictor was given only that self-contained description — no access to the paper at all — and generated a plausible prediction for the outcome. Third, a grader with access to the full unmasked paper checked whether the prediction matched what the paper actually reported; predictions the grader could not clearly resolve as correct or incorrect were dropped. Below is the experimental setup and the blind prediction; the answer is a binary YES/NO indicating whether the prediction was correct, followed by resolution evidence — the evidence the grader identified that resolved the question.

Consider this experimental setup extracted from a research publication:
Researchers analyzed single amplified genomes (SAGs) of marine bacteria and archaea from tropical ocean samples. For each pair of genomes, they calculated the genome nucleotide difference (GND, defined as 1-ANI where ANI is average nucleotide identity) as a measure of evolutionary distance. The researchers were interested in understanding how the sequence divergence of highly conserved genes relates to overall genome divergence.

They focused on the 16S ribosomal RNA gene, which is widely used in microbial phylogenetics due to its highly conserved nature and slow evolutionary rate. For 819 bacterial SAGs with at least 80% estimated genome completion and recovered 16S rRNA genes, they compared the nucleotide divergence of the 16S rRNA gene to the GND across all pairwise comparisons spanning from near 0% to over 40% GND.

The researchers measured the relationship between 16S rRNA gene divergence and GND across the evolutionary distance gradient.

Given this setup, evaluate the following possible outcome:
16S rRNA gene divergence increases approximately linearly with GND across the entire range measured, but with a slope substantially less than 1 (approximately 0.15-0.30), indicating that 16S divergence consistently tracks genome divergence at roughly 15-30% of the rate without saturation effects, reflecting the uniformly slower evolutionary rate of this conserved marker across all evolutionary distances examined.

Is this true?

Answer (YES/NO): NO